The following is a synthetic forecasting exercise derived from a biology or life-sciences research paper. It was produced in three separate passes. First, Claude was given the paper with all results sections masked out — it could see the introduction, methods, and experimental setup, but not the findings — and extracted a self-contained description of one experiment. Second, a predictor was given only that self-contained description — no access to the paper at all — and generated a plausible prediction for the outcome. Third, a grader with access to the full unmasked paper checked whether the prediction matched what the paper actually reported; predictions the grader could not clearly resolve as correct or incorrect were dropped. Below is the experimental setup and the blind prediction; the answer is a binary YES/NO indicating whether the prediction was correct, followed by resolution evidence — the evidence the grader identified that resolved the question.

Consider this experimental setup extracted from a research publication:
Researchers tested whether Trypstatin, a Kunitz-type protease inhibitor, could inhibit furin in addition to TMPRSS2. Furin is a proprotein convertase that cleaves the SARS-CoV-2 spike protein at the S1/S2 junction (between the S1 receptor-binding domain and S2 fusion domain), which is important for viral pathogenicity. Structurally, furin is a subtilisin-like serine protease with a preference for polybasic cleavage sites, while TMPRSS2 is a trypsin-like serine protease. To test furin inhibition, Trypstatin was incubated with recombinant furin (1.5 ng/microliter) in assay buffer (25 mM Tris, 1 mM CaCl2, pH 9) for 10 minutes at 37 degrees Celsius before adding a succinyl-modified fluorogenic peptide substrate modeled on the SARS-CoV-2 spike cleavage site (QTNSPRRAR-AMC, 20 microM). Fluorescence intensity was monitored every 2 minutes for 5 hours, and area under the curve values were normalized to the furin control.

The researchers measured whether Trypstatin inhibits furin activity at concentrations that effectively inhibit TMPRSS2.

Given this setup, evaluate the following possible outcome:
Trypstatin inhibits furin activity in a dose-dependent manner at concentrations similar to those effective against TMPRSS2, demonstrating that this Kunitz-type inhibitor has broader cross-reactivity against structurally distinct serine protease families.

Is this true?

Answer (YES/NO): NO